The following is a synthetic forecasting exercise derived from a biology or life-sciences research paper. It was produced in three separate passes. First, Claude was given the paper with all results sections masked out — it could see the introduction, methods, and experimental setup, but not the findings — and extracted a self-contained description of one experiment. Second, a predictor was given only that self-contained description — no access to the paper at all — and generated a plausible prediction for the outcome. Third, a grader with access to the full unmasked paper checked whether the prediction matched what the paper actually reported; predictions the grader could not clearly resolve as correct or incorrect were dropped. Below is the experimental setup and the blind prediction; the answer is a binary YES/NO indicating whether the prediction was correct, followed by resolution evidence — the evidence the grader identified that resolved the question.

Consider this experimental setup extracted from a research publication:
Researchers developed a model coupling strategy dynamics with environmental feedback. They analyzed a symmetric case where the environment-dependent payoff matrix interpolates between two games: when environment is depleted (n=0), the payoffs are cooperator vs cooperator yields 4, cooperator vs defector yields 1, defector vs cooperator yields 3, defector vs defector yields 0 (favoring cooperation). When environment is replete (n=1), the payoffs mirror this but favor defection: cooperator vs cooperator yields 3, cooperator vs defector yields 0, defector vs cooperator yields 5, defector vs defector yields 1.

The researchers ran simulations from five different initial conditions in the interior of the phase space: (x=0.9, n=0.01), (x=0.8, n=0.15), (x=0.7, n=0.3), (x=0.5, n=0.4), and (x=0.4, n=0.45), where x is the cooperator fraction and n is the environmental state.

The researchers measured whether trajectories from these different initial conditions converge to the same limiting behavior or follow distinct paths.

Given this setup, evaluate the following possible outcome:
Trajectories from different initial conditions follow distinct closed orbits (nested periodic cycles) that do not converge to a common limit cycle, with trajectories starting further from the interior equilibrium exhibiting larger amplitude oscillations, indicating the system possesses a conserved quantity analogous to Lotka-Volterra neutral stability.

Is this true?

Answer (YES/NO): YES